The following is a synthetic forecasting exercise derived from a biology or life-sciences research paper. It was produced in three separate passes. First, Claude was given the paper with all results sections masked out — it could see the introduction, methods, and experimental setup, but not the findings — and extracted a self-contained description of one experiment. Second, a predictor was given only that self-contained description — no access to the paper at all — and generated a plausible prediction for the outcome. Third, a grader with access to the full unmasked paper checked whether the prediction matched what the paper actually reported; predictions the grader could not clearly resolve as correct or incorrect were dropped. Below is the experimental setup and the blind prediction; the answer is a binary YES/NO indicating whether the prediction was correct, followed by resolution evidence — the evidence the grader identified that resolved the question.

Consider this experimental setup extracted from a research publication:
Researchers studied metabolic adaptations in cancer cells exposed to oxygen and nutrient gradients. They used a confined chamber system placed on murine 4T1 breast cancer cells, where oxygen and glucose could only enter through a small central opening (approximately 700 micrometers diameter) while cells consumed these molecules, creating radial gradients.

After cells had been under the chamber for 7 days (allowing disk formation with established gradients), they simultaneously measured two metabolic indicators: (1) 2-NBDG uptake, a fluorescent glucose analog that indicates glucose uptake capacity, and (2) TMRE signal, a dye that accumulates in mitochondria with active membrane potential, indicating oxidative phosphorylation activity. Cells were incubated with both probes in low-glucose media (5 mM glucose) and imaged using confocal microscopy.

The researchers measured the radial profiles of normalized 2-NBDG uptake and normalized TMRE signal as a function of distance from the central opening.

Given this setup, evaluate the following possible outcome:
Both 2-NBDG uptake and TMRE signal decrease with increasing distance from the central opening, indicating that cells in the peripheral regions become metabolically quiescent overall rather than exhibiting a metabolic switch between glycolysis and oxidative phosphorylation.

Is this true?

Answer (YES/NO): NO